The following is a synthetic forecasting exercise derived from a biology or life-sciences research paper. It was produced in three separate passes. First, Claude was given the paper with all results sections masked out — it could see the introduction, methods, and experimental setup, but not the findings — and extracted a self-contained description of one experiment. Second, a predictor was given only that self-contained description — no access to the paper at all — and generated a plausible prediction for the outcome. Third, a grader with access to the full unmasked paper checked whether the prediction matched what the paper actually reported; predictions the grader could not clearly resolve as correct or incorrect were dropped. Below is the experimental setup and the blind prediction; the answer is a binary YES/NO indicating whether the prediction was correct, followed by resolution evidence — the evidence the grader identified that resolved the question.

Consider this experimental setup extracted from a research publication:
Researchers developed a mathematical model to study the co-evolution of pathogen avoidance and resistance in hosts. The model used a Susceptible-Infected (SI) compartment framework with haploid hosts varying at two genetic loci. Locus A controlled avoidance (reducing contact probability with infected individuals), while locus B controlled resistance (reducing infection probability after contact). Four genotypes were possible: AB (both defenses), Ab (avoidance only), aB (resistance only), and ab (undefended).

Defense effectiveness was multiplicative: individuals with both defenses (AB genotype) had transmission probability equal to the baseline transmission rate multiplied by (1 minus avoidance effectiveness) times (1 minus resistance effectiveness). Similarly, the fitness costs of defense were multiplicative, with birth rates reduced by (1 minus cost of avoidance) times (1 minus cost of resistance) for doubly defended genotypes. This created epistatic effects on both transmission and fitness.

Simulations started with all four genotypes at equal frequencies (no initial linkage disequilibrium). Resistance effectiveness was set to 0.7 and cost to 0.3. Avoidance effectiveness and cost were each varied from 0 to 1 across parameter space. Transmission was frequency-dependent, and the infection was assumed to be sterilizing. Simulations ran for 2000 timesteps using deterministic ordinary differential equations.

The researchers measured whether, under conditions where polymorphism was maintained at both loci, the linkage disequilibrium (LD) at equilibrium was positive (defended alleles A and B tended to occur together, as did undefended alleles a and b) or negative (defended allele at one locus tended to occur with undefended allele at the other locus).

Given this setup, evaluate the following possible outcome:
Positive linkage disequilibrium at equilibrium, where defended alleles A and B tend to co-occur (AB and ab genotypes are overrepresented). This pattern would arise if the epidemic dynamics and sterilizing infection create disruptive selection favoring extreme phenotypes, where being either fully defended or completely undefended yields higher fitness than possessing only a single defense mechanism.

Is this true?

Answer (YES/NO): NO